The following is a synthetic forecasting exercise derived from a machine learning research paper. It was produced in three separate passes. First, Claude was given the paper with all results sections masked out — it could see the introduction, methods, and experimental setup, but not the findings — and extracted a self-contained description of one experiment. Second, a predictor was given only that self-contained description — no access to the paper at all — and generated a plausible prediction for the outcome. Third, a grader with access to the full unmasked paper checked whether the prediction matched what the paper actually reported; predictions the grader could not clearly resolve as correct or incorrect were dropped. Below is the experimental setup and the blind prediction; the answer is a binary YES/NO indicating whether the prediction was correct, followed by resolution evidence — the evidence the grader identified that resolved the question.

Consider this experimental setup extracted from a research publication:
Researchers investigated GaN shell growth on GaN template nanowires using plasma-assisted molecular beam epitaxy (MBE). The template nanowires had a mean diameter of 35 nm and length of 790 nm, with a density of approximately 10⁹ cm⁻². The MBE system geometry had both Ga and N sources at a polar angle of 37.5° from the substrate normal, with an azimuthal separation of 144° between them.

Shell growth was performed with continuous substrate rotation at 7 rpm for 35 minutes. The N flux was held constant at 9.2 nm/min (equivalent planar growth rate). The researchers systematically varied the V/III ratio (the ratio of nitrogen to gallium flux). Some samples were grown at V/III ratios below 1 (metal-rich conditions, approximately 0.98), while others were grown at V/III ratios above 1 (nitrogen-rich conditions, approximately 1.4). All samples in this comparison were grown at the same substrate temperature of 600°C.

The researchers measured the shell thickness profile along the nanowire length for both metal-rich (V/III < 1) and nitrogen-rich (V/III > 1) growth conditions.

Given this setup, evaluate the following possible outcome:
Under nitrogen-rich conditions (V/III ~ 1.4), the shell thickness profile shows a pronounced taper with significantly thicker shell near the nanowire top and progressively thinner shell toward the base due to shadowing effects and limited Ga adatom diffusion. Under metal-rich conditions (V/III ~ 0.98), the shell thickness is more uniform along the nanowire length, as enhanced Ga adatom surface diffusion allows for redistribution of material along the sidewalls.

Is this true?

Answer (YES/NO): NO